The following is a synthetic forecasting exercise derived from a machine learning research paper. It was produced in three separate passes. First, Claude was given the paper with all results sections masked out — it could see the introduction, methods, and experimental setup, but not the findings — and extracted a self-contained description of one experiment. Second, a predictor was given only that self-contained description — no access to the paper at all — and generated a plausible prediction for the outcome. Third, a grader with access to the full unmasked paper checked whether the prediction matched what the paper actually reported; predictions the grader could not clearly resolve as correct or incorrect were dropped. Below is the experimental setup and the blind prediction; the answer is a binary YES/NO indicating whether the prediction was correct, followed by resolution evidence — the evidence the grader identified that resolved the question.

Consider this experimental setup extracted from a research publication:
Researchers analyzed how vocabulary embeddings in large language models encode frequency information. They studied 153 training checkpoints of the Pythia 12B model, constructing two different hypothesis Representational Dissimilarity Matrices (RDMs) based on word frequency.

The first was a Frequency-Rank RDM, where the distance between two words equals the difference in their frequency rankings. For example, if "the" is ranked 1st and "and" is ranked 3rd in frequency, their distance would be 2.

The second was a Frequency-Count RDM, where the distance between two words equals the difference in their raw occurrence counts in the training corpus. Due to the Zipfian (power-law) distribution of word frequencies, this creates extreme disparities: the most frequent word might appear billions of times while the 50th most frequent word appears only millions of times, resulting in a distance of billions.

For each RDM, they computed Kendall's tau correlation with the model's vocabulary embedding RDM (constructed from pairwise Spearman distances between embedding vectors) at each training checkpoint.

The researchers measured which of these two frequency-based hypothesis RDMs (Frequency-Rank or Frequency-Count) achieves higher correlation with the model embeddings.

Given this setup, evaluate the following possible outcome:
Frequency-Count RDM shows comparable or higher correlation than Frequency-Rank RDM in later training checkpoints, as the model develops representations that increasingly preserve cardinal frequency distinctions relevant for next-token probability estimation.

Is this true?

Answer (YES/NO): NO